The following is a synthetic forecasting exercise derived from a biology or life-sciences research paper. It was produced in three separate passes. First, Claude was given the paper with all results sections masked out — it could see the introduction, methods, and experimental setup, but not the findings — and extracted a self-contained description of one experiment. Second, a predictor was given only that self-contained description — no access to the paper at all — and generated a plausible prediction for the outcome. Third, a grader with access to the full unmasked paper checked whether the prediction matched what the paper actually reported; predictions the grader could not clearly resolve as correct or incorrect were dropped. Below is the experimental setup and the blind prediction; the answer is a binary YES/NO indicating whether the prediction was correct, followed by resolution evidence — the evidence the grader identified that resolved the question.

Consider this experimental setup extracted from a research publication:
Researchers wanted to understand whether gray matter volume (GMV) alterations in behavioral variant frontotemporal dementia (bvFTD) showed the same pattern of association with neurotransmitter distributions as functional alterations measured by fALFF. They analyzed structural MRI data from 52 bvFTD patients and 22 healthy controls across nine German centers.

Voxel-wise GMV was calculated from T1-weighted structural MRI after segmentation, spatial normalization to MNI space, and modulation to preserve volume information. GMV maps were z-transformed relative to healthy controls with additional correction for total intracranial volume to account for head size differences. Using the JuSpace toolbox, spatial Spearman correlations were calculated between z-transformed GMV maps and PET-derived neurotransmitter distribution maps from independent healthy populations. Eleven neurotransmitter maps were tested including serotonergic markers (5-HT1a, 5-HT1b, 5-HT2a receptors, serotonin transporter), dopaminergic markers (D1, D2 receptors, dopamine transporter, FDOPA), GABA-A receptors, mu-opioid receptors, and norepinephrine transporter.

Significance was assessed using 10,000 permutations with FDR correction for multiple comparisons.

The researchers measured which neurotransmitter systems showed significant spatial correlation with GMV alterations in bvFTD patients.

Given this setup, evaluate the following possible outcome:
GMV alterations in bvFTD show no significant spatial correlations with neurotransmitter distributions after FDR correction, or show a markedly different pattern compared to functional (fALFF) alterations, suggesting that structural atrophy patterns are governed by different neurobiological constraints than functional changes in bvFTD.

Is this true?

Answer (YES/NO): YES